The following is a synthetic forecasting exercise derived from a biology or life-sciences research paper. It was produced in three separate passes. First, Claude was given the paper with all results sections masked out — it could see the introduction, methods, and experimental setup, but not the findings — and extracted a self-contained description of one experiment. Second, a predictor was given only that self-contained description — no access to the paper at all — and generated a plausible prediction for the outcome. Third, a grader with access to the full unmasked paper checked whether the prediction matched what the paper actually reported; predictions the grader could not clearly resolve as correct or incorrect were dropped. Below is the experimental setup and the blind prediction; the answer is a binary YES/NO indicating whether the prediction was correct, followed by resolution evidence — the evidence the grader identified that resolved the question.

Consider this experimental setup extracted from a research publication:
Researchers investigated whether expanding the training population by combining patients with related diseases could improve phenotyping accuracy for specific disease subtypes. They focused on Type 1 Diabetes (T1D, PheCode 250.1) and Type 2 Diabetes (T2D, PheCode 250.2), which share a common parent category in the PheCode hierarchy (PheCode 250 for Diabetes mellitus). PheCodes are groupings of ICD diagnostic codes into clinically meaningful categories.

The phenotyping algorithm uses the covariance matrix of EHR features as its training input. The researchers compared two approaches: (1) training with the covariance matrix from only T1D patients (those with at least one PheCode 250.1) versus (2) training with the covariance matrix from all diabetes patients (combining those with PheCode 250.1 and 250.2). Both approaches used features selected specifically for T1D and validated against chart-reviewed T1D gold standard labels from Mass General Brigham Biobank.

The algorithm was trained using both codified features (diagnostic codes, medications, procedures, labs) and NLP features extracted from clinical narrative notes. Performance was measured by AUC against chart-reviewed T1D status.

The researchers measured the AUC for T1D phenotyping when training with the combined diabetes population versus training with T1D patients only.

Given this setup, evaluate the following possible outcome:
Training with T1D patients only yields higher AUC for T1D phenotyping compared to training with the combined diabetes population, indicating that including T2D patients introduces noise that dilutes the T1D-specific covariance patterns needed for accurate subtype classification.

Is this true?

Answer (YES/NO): NO